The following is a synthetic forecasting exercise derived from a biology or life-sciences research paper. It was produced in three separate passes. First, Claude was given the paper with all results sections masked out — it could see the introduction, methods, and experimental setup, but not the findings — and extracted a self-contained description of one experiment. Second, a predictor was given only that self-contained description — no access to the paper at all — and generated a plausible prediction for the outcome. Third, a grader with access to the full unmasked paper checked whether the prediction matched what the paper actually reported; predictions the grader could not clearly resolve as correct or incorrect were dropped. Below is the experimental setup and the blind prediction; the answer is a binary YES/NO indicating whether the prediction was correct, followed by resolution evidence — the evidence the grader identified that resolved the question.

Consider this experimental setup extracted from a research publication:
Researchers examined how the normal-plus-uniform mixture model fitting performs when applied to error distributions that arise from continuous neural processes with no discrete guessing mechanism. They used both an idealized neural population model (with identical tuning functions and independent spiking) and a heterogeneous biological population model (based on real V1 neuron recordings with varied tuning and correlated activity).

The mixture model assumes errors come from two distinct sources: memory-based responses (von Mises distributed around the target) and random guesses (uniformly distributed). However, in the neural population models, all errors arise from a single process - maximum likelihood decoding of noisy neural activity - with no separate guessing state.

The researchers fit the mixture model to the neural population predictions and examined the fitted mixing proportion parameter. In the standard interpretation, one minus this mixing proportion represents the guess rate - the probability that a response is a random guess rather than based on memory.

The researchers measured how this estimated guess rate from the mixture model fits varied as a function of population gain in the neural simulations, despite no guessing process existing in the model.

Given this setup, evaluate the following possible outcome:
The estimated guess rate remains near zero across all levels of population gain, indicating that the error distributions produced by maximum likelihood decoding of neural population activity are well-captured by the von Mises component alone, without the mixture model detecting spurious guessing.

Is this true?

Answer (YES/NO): NO